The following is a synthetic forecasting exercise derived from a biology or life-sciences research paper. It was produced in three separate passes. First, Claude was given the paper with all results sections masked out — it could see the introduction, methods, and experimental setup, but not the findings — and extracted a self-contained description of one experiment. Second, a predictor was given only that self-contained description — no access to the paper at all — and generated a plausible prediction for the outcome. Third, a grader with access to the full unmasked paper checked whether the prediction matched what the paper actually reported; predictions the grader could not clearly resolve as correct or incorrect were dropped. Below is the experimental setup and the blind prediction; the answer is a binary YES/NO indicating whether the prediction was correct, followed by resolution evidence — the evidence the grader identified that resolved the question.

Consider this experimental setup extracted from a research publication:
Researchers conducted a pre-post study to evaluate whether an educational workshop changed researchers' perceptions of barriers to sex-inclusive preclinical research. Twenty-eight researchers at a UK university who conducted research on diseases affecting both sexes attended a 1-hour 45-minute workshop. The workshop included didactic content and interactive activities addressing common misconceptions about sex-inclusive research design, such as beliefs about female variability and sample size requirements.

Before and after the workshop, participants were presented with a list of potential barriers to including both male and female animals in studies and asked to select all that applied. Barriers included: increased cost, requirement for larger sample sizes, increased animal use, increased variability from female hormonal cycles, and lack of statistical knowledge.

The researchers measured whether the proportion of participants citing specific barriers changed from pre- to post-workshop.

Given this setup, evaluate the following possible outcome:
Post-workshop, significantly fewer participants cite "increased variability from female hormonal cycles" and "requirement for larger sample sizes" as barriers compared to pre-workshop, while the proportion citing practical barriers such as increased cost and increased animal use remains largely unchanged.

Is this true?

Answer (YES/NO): YES